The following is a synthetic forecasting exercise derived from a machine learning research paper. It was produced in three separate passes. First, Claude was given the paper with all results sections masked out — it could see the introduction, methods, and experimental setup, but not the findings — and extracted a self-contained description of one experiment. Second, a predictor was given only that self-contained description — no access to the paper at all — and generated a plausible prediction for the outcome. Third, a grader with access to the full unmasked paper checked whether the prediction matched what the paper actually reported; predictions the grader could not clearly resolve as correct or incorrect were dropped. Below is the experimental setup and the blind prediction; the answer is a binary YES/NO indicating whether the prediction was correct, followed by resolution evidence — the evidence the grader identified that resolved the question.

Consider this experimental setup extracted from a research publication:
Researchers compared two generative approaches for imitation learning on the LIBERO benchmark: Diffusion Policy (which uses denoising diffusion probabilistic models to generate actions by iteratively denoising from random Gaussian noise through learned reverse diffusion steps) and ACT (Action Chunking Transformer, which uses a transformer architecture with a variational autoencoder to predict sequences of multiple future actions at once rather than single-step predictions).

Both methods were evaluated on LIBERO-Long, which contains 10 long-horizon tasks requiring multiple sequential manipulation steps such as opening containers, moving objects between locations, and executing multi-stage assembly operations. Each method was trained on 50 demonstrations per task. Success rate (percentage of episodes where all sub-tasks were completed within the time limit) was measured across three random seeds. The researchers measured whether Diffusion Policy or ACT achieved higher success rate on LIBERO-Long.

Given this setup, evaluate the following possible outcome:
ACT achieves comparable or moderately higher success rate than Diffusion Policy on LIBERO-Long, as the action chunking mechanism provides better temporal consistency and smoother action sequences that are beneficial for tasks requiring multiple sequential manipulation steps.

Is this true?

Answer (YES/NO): NO